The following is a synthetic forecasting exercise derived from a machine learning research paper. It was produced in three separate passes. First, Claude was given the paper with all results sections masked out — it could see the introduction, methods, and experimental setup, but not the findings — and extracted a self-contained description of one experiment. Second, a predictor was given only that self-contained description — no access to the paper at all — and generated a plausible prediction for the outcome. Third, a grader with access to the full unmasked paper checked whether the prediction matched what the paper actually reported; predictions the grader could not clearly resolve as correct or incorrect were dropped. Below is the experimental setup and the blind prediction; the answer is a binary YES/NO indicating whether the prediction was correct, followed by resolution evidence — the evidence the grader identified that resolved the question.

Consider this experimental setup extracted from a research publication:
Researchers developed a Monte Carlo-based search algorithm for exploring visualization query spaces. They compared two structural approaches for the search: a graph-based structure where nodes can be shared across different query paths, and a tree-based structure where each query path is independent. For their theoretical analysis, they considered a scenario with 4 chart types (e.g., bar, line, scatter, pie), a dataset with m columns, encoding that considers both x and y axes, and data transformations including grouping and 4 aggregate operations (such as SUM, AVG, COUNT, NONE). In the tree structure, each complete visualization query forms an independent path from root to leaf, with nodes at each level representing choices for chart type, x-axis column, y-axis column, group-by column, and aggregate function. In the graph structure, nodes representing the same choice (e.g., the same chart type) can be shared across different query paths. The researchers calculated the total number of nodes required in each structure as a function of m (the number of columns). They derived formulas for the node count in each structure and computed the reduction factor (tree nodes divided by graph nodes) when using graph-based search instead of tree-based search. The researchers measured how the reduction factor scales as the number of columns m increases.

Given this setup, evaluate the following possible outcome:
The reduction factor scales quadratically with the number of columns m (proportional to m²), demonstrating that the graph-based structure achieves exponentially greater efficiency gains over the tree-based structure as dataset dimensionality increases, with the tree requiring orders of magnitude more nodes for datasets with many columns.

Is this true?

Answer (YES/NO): YES